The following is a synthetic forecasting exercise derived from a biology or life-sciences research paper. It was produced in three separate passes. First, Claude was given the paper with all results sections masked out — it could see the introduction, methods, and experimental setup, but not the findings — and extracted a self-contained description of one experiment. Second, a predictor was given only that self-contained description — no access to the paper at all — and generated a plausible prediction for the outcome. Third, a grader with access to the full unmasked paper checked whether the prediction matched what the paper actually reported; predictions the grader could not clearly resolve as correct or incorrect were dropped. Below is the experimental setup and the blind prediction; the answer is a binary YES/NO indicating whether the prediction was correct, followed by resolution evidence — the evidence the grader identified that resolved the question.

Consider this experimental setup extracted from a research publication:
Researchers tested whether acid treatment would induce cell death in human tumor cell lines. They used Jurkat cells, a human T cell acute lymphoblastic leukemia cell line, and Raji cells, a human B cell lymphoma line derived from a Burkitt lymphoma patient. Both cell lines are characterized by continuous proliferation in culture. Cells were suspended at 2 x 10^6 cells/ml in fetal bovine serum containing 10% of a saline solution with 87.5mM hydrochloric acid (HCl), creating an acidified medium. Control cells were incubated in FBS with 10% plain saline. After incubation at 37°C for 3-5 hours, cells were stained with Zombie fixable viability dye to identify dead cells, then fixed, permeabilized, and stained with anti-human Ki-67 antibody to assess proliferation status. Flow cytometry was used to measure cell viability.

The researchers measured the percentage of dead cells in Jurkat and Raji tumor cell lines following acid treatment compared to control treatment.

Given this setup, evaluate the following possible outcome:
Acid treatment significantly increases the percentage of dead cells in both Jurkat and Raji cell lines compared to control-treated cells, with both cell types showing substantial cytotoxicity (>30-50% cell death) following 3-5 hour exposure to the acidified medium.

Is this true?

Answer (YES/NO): YES